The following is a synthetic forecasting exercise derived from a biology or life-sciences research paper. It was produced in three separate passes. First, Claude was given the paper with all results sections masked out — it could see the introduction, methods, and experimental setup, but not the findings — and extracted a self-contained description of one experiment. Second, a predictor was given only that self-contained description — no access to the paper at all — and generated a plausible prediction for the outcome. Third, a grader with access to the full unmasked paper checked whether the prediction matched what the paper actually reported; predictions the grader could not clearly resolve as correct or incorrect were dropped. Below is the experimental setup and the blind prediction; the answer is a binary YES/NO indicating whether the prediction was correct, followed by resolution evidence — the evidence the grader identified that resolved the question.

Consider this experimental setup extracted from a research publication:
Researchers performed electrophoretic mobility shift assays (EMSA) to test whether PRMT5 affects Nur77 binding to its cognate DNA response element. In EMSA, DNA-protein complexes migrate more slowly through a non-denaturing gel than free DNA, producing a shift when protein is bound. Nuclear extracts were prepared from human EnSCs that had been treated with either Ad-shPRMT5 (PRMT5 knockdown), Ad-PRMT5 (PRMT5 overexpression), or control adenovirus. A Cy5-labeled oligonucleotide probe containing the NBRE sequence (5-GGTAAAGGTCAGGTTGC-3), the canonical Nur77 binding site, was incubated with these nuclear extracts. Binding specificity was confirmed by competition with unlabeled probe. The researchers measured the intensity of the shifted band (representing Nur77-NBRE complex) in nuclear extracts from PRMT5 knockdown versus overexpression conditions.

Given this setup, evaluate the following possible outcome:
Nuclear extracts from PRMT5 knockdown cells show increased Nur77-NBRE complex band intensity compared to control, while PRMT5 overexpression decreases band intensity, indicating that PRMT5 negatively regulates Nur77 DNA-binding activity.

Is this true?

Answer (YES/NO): NO